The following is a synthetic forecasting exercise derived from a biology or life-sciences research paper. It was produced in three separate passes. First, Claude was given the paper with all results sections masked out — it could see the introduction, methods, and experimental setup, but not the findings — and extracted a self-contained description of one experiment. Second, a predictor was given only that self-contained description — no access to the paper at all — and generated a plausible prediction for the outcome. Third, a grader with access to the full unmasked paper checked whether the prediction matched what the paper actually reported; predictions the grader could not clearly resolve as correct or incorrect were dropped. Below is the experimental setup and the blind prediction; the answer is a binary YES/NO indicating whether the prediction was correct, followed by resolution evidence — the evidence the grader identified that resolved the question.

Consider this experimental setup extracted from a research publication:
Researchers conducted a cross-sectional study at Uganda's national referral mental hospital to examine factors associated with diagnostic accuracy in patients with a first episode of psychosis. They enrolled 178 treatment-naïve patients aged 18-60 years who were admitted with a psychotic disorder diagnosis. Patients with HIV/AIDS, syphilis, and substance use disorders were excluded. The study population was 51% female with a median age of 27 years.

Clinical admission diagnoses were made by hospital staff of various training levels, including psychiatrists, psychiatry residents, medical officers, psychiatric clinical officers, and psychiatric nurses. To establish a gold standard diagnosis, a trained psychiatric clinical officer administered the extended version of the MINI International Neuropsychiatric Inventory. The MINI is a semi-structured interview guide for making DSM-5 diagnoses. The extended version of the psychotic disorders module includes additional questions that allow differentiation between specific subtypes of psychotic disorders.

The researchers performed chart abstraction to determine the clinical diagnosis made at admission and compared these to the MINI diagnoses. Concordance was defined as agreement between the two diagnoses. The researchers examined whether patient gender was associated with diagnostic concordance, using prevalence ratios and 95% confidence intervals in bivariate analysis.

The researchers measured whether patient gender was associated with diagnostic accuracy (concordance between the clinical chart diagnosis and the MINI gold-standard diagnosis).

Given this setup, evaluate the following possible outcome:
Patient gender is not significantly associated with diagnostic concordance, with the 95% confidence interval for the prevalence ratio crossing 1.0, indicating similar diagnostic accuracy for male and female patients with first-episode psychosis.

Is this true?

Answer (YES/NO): YES